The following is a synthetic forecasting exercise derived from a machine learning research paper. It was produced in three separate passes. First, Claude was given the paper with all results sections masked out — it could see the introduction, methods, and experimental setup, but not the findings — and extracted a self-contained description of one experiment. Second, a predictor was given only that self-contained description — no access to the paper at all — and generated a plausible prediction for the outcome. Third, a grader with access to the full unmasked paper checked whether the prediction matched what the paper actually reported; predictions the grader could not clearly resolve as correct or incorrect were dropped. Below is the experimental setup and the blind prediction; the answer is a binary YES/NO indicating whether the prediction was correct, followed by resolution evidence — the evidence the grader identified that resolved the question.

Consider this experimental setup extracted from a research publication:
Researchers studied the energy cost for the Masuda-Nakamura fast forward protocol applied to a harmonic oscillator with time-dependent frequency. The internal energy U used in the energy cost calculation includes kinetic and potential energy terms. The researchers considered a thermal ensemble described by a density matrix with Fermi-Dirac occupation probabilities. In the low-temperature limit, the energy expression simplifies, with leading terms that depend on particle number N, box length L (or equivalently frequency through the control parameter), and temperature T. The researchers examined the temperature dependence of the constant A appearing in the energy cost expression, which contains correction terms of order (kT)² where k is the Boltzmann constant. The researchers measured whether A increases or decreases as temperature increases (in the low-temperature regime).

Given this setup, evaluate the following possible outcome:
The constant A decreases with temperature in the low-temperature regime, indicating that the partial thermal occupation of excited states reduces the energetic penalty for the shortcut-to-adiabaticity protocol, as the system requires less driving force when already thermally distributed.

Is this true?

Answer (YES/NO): NO